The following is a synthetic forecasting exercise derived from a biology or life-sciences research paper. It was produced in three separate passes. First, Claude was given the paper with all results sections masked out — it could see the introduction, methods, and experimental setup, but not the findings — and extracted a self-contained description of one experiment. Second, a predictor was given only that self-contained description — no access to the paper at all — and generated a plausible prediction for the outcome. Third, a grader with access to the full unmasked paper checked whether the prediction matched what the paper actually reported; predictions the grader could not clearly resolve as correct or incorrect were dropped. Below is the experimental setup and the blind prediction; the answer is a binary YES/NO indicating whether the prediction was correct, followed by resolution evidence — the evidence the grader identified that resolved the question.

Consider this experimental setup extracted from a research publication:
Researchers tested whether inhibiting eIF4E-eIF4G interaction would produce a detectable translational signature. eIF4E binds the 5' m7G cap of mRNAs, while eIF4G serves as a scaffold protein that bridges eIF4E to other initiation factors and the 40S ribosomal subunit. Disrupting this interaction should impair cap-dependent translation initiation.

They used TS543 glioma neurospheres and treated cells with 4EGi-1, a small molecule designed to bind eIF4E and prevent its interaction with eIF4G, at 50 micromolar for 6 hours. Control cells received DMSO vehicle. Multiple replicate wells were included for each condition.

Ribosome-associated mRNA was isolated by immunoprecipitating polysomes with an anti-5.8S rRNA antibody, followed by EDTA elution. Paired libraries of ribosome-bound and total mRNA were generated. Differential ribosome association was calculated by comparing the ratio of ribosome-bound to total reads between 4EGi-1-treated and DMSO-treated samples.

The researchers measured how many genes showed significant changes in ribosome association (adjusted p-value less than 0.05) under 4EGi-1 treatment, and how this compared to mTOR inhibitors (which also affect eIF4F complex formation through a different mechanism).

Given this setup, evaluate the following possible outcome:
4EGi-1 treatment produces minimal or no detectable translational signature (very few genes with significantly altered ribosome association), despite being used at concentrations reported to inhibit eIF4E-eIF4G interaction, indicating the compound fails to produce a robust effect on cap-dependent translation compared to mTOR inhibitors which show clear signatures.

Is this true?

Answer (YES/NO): YES